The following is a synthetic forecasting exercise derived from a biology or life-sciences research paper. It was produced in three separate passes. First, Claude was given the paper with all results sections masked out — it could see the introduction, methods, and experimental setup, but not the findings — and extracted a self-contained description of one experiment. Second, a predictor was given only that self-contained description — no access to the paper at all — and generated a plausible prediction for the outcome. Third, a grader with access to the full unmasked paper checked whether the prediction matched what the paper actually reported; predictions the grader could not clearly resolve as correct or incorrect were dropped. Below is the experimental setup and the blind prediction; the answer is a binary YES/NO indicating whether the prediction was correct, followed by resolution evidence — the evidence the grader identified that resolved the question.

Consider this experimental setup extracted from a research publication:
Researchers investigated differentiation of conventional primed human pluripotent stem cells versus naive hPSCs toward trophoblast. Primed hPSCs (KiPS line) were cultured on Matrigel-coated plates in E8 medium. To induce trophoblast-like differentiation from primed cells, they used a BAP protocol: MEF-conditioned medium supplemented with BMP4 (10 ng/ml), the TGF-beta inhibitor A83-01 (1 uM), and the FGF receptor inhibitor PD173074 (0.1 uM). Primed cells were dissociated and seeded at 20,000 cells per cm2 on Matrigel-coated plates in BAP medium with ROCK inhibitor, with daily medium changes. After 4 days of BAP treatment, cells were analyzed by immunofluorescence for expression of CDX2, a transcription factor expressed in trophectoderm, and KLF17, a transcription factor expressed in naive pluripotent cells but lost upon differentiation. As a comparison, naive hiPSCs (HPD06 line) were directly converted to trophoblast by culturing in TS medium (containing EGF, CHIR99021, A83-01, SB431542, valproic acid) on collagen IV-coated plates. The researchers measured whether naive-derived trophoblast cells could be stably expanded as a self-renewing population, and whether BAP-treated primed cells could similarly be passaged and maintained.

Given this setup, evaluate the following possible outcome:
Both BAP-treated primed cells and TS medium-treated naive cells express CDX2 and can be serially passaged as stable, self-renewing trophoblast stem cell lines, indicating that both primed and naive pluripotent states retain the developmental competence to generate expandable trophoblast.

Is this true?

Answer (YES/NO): NO